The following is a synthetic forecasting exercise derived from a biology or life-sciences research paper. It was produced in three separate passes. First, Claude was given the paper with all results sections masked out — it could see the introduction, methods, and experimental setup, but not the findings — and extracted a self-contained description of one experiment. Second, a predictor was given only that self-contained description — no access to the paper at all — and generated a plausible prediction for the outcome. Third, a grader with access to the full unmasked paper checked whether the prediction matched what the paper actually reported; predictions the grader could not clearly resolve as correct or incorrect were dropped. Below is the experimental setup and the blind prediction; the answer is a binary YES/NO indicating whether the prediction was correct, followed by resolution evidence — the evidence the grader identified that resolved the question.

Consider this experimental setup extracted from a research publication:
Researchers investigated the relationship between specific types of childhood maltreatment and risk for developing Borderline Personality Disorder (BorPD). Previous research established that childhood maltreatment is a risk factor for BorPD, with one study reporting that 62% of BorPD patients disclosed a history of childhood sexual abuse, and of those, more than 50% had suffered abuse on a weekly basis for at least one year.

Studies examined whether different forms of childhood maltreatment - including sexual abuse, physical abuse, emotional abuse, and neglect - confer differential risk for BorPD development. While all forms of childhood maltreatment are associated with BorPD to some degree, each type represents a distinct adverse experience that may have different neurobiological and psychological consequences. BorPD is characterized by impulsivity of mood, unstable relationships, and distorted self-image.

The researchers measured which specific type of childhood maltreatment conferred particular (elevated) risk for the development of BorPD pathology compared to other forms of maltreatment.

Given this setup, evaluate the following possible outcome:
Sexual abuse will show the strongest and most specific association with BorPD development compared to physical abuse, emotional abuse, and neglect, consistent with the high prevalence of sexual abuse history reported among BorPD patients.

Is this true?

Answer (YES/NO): NO